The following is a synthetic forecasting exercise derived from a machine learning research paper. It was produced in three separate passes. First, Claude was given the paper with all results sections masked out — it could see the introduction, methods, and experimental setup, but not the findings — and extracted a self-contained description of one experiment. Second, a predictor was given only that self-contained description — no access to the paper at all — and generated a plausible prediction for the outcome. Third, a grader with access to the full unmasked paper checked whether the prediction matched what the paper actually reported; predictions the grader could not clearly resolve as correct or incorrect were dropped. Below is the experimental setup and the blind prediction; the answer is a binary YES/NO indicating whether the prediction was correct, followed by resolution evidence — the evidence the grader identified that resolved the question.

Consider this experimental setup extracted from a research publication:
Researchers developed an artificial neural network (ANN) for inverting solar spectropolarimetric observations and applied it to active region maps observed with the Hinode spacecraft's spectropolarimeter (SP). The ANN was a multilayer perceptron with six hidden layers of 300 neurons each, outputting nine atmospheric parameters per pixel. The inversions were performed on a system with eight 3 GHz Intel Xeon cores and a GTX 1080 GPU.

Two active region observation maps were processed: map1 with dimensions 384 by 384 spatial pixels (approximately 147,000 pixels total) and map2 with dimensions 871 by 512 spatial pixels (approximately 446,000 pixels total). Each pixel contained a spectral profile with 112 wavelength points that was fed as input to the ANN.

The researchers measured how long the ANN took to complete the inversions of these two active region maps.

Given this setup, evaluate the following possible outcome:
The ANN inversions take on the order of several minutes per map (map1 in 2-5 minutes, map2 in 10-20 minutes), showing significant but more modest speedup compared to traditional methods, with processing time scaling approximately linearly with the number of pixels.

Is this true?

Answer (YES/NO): NO